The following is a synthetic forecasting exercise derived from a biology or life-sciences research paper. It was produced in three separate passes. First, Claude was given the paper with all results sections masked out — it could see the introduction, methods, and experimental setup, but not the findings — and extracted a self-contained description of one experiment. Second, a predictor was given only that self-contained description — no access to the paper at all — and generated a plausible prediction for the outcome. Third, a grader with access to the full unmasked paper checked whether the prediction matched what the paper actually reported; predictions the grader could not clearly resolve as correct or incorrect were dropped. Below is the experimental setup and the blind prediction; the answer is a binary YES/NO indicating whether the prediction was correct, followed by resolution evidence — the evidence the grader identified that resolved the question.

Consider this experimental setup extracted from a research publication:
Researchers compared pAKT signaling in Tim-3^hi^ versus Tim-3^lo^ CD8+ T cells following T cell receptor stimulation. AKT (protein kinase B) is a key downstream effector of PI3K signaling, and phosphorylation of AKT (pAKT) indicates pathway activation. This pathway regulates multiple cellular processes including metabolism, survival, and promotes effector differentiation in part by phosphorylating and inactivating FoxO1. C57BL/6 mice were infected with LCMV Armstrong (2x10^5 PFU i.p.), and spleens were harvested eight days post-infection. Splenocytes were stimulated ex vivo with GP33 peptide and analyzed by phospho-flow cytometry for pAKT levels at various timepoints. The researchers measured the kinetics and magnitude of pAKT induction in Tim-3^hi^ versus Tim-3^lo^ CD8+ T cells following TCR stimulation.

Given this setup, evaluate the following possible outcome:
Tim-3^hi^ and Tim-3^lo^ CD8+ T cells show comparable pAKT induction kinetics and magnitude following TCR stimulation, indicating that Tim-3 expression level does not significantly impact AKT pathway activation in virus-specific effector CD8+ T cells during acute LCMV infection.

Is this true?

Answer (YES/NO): NO